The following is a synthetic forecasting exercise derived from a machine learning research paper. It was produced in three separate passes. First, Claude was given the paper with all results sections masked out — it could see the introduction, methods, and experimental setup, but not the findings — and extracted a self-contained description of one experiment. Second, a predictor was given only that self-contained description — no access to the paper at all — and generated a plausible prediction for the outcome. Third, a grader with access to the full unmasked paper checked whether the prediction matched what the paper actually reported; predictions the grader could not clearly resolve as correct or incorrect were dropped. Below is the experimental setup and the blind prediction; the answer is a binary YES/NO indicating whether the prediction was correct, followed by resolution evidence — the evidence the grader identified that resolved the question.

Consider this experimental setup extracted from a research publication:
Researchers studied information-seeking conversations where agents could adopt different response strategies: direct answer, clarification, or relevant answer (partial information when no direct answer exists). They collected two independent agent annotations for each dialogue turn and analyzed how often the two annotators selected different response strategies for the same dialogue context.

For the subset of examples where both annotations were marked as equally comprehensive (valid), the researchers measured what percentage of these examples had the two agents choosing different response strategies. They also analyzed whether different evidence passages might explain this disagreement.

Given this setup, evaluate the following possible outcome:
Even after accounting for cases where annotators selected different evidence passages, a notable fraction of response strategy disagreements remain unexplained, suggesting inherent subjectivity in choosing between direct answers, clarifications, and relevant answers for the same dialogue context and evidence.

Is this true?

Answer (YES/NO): YES